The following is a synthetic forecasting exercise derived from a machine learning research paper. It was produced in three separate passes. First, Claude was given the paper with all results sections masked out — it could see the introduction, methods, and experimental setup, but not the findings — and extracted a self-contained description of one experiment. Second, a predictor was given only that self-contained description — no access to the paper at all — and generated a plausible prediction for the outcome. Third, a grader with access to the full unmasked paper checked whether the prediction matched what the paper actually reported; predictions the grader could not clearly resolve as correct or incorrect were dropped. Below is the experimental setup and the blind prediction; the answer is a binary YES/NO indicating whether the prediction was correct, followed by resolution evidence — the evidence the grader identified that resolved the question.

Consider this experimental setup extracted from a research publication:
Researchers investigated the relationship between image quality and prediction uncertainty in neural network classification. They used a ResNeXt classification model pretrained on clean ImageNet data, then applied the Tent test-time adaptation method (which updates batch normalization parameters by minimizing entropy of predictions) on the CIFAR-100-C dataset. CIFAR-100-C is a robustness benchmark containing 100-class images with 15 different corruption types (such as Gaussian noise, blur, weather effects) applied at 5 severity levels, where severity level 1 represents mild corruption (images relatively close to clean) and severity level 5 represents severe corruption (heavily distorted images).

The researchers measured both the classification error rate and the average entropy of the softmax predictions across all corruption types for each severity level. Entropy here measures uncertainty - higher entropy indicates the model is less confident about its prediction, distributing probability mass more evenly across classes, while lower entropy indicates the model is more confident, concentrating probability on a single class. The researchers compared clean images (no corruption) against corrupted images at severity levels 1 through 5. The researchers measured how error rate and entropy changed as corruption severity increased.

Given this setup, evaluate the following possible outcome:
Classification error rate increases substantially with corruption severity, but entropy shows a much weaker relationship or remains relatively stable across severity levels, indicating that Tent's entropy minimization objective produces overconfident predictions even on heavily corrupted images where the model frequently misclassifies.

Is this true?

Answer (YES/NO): NO